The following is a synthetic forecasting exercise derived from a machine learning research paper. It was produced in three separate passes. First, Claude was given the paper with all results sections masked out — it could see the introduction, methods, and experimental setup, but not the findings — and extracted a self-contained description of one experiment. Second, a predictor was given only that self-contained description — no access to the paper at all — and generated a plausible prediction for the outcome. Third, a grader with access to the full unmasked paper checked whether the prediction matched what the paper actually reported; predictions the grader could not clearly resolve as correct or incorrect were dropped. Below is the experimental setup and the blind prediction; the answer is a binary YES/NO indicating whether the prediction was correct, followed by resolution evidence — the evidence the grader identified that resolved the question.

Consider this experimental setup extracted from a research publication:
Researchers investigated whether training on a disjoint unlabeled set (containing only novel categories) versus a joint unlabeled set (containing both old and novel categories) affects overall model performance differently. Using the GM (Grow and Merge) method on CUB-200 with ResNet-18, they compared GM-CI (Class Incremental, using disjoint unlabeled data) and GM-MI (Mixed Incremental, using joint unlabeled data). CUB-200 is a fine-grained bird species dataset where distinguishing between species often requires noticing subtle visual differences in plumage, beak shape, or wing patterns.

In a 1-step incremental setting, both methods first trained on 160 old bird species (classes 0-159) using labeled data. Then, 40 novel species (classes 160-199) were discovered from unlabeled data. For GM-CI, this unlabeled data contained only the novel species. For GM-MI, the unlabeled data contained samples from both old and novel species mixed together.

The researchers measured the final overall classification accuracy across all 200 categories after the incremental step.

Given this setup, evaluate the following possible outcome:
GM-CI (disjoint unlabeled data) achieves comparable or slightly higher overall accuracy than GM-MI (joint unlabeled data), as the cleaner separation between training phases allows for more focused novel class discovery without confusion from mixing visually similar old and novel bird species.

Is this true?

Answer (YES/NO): YES